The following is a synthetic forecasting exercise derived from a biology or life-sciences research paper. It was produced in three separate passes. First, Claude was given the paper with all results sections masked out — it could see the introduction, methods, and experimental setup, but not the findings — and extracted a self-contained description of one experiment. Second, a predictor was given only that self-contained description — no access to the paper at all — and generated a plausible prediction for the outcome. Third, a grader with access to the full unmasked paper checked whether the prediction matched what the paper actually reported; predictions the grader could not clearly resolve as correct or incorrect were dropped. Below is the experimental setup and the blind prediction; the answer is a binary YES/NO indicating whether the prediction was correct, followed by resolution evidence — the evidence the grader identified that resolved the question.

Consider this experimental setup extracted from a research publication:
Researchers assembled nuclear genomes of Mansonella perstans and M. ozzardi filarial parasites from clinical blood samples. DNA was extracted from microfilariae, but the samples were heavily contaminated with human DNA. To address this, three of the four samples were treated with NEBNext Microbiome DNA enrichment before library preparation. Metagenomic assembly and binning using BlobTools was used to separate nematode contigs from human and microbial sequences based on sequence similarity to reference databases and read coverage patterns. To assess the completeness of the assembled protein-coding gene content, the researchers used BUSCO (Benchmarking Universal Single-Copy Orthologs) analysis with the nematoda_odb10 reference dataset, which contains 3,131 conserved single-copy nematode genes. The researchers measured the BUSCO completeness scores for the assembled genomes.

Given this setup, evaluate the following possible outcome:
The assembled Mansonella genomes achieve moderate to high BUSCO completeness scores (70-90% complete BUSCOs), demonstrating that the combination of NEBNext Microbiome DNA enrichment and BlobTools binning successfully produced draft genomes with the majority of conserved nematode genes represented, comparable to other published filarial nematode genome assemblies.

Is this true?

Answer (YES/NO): NO